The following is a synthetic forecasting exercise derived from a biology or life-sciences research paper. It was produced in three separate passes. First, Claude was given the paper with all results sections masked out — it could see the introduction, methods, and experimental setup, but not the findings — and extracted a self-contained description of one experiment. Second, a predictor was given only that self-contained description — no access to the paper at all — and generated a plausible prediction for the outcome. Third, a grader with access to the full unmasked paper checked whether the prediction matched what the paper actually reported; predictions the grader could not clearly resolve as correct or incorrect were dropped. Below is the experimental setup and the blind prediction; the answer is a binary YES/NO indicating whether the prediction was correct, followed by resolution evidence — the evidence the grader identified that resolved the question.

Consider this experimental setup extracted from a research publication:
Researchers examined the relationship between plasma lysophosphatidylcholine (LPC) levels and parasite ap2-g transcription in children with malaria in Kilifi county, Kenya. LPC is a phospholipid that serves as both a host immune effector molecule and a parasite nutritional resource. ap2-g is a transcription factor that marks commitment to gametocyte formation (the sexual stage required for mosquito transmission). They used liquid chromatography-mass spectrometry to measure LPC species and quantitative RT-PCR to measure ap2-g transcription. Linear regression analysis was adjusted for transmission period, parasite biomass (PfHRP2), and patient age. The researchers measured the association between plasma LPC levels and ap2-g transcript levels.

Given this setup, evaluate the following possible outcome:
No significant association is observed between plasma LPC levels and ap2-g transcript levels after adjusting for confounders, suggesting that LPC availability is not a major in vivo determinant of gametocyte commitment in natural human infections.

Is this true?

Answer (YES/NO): NO